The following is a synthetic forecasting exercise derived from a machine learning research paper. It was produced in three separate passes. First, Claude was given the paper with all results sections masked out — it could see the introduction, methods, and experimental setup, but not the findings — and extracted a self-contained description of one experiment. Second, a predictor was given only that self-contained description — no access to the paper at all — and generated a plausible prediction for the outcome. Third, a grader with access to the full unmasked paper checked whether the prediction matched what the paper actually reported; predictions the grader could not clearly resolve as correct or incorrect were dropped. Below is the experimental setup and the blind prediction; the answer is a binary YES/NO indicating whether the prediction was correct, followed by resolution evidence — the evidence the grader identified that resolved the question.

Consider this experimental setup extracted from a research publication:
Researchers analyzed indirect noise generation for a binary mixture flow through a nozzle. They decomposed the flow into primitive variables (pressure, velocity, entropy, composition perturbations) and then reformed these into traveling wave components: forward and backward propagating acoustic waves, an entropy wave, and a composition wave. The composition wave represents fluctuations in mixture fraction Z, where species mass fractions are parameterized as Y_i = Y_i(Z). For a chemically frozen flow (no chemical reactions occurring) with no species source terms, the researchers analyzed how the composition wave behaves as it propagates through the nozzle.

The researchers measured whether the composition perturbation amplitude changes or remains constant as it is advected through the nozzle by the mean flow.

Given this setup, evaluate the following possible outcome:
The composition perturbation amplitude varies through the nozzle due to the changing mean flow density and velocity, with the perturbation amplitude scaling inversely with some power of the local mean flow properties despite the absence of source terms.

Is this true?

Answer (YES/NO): NO